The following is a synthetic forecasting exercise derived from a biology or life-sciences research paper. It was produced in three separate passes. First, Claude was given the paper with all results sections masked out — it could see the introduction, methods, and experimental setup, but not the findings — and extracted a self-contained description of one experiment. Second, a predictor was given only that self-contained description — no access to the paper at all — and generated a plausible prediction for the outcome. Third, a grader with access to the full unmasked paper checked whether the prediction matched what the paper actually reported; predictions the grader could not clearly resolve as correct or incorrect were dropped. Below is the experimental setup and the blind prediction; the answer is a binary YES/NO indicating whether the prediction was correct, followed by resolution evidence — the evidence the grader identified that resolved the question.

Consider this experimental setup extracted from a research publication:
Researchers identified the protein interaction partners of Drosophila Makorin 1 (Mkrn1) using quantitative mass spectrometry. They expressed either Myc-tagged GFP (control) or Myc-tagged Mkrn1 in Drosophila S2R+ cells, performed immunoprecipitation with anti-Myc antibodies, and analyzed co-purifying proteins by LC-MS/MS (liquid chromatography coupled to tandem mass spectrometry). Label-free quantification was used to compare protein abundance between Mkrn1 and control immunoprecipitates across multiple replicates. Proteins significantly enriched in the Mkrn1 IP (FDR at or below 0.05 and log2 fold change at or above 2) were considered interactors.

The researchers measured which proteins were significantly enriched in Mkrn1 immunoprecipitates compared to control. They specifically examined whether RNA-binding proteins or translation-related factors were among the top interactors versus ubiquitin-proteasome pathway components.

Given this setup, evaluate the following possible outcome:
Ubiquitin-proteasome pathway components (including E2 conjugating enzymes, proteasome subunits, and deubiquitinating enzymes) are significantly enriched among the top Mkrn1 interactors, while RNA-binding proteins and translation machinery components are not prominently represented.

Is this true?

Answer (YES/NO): NO